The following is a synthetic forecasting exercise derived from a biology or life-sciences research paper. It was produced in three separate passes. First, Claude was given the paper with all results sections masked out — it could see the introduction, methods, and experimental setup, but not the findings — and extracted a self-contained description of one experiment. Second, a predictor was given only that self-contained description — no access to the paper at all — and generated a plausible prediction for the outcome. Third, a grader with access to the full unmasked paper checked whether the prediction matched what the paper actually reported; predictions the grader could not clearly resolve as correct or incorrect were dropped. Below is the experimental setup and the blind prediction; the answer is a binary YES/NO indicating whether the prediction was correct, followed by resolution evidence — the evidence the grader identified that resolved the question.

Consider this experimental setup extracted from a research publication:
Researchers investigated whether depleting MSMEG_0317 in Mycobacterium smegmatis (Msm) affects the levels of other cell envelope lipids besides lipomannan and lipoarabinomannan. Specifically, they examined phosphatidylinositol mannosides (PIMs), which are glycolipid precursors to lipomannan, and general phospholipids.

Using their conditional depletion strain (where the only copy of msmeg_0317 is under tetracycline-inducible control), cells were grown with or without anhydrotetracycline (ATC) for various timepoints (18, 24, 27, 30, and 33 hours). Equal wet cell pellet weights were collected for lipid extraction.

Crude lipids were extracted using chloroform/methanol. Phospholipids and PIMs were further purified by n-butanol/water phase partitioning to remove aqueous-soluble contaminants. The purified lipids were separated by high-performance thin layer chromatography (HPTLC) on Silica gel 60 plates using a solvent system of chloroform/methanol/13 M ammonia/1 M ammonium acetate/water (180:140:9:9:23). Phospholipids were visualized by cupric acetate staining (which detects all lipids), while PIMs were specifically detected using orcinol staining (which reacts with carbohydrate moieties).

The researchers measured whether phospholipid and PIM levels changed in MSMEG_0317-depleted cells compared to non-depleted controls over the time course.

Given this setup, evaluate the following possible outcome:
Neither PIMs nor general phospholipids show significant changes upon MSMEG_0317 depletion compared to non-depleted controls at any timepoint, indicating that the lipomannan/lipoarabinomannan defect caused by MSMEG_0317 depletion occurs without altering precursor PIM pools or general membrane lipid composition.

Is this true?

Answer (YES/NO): YES